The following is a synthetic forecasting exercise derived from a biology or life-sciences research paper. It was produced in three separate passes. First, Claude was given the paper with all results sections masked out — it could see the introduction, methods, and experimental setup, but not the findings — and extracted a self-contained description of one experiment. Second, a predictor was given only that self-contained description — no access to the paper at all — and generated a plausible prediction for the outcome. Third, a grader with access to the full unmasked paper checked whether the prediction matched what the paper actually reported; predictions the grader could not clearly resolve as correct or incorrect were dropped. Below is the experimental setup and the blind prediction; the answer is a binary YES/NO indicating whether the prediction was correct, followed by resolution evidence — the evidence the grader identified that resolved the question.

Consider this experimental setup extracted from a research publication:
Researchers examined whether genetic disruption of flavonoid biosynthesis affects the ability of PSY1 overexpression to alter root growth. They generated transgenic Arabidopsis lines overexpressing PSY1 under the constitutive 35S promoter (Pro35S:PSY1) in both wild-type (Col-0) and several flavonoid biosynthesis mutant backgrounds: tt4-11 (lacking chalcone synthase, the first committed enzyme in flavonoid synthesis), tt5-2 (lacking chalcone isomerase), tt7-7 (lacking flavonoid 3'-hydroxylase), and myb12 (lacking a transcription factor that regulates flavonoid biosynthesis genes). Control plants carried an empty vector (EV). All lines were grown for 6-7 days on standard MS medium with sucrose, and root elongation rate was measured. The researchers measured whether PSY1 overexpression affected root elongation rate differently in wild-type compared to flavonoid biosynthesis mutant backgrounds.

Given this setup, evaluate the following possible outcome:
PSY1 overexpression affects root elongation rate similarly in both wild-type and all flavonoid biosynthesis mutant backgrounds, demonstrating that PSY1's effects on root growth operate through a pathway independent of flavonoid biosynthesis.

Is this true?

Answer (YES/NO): NO